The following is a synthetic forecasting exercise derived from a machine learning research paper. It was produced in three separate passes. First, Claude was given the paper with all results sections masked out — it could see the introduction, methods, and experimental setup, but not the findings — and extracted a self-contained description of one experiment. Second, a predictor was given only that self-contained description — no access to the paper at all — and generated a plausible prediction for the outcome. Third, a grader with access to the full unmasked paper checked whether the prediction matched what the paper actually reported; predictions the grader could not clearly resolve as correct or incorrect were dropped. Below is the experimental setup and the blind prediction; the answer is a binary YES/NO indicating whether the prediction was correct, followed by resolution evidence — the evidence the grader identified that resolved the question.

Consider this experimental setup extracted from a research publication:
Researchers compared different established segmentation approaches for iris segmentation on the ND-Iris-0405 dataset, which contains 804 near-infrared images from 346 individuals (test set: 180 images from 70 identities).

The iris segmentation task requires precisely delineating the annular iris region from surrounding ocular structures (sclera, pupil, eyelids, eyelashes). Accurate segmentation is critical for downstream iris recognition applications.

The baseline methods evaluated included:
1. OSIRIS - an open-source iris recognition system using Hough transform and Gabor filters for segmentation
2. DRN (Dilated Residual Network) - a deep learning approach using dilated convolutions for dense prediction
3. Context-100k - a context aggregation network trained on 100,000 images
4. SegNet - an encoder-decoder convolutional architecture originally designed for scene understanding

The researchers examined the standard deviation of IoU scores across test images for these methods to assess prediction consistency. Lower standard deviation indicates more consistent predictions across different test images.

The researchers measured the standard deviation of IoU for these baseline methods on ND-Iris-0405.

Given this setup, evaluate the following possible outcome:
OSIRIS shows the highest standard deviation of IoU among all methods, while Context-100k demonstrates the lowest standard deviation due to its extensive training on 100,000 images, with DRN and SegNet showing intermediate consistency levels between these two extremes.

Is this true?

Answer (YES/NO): YES